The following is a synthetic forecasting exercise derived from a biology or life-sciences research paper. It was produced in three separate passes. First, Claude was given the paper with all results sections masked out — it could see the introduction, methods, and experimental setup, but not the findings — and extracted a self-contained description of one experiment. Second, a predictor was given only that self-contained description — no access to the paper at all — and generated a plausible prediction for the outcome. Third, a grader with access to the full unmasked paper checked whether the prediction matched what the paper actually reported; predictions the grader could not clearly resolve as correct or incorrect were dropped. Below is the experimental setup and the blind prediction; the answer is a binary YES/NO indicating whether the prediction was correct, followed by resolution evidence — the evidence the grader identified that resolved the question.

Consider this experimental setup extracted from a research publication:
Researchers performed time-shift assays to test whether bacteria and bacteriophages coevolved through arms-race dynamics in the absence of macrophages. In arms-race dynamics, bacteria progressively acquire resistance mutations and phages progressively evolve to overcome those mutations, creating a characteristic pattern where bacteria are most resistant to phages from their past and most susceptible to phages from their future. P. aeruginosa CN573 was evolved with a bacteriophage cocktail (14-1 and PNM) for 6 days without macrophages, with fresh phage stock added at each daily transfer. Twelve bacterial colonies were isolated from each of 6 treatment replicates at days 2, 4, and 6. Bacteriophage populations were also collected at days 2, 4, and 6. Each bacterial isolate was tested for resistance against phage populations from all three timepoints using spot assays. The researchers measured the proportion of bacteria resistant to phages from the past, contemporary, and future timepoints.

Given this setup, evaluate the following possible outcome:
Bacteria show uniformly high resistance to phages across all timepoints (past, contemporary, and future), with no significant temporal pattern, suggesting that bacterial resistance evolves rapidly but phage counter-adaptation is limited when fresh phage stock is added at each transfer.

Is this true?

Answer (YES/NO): NO